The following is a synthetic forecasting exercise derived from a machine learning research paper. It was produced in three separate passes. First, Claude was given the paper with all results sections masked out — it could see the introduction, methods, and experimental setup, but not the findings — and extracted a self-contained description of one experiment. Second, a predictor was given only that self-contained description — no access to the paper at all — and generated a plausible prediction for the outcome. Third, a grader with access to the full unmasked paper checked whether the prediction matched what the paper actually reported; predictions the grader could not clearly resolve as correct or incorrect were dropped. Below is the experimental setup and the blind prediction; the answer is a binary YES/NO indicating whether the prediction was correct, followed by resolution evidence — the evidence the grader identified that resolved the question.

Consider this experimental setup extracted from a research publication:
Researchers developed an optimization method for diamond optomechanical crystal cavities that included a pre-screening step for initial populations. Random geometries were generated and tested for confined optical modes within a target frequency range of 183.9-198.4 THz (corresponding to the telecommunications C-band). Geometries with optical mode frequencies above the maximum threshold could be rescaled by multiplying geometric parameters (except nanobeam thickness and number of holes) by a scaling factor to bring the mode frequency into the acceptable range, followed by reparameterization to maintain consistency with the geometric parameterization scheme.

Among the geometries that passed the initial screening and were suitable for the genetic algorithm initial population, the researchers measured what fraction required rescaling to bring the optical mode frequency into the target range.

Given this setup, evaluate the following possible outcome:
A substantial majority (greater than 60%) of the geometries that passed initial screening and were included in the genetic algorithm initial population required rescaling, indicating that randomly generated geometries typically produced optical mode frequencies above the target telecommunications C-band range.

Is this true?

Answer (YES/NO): YES